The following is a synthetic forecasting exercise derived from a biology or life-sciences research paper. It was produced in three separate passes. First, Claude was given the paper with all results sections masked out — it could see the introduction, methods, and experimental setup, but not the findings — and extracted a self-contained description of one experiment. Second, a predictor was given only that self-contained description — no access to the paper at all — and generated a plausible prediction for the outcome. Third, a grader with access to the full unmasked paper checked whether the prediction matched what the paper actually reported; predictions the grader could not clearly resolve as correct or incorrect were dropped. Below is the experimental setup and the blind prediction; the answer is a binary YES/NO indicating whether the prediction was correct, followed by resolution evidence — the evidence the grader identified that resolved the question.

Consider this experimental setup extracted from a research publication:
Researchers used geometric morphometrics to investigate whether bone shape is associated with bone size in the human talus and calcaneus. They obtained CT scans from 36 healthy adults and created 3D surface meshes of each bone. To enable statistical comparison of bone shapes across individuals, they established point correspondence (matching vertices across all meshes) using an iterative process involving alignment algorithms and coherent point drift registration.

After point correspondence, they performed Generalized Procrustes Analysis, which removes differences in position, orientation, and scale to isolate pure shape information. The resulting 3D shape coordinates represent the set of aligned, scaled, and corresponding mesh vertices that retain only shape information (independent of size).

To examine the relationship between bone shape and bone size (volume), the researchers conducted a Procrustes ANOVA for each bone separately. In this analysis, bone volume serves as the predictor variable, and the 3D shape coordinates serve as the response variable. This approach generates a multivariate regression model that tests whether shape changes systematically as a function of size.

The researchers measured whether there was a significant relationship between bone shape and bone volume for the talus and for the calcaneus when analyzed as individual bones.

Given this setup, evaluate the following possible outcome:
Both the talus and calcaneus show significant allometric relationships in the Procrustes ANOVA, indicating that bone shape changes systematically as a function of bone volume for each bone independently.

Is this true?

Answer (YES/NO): NO